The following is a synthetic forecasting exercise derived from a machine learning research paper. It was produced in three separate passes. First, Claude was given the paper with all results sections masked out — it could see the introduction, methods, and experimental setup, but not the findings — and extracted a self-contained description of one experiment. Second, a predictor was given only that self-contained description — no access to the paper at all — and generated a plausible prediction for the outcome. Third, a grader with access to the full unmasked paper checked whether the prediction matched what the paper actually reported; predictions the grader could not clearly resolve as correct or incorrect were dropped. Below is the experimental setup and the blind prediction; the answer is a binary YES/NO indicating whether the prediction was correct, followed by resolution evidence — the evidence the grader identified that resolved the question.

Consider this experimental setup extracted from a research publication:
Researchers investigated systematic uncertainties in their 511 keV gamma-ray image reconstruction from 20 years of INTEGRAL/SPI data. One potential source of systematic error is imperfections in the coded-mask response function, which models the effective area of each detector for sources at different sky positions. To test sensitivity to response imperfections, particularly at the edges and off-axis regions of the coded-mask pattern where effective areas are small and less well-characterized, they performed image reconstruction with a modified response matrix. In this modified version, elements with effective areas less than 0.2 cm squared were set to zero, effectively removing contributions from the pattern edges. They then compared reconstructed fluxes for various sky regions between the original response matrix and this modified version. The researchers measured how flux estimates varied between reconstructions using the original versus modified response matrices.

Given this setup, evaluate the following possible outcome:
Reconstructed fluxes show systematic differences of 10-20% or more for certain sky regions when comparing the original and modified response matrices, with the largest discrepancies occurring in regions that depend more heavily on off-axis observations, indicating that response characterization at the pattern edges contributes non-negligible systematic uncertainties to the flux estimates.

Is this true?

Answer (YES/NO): NO